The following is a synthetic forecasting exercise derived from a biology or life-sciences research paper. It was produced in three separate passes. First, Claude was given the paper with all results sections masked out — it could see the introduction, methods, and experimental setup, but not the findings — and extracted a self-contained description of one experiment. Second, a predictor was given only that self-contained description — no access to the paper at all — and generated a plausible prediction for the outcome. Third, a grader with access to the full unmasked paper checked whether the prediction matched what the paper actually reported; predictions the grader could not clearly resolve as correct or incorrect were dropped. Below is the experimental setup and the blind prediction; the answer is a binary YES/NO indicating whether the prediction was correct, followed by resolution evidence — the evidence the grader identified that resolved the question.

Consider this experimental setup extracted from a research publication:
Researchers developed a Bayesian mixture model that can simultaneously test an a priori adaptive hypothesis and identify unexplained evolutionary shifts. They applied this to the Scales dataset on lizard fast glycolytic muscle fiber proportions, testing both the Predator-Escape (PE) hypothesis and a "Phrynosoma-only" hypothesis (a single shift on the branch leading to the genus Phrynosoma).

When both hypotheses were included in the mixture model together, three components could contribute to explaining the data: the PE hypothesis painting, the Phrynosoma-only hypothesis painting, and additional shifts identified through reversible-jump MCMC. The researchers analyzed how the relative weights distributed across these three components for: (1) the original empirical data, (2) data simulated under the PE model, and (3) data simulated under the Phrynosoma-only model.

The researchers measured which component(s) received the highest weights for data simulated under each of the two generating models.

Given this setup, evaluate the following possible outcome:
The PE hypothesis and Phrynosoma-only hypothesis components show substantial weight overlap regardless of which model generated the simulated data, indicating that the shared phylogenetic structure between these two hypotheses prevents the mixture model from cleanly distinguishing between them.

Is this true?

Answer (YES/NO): NO